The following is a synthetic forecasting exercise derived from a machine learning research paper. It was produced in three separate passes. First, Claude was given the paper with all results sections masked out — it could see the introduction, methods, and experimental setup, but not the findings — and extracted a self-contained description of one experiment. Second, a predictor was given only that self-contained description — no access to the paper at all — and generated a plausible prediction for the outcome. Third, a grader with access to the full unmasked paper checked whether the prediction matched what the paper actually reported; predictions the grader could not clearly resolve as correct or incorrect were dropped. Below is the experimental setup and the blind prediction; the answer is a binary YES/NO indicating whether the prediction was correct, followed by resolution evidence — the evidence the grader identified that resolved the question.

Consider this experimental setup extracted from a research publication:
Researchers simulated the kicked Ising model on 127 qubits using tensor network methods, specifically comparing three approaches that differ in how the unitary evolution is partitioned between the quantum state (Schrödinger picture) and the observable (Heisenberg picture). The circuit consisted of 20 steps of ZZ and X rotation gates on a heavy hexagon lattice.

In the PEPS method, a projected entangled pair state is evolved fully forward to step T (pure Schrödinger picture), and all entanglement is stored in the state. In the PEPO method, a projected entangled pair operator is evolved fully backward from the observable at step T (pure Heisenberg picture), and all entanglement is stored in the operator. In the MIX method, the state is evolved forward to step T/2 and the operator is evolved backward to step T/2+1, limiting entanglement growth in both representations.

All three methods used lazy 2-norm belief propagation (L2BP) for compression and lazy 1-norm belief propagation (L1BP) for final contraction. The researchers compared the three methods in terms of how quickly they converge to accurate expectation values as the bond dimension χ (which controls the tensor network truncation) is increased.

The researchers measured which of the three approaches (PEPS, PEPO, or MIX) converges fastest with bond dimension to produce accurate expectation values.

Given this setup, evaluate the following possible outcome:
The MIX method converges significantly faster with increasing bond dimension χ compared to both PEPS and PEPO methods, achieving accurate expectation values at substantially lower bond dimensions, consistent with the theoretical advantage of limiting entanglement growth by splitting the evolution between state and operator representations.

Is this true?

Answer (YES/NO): YES